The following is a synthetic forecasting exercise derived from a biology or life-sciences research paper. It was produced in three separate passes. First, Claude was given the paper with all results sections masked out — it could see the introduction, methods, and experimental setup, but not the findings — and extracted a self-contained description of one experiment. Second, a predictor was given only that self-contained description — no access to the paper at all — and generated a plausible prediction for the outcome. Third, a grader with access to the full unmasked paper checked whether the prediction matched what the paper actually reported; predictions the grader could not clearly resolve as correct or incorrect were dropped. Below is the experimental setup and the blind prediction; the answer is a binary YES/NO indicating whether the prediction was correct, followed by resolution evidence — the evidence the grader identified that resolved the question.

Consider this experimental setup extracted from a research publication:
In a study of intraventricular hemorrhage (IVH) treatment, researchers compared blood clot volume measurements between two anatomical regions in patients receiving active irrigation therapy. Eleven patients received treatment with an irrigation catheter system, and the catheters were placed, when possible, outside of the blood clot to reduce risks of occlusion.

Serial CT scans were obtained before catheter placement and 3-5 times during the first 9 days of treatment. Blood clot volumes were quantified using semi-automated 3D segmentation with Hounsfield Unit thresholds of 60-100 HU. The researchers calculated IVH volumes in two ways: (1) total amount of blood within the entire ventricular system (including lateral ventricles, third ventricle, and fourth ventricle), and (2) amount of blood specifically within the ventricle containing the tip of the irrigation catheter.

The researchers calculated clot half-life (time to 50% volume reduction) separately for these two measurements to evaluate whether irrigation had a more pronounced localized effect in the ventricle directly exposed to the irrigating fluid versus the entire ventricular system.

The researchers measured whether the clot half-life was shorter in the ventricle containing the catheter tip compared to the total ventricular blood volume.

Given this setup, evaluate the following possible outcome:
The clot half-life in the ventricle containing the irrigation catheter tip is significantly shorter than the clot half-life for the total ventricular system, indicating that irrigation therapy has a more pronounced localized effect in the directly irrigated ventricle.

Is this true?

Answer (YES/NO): NO